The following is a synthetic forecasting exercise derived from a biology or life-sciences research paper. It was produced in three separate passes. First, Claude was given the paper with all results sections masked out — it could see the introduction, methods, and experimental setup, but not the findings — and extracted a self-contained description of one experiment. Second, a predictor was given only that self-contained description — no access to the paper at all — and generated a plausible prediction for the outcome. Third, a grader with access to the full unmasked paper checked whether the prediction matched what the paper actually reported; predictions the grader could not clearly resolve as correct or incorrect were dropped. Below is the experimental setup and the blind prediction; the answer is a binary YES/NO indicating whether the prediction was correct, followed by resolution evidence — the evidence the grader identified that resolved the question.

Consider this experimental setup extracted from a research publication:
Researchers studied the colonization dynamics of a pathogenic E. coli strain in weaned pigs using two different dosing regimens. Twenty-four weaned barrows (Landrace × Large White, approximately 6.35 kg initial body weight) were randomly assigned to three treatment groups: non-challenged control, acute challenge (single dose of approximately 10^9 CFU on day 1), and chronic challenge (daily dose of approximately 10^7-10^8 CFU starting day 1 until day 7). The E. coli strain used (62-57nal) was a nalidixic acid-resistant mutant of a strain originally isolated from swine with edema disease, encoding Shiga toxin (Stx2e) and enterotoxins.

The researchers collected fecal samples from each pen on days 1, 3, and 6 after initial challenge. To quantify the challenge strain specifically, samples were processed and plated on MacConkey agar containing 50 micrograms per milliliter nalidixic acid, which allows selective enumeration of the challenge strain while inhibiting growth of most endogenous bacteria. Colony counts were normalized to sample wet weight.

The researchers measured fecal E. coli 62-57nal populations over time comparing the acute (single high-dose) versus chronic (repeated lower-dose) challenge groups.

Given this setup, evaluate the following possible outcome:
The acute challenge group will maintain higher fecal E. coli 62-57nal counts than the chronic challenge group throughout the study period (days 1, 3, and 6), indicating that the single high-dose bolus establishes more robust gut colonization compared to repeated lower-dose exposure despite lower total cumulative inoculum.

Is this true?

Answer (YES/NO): NO